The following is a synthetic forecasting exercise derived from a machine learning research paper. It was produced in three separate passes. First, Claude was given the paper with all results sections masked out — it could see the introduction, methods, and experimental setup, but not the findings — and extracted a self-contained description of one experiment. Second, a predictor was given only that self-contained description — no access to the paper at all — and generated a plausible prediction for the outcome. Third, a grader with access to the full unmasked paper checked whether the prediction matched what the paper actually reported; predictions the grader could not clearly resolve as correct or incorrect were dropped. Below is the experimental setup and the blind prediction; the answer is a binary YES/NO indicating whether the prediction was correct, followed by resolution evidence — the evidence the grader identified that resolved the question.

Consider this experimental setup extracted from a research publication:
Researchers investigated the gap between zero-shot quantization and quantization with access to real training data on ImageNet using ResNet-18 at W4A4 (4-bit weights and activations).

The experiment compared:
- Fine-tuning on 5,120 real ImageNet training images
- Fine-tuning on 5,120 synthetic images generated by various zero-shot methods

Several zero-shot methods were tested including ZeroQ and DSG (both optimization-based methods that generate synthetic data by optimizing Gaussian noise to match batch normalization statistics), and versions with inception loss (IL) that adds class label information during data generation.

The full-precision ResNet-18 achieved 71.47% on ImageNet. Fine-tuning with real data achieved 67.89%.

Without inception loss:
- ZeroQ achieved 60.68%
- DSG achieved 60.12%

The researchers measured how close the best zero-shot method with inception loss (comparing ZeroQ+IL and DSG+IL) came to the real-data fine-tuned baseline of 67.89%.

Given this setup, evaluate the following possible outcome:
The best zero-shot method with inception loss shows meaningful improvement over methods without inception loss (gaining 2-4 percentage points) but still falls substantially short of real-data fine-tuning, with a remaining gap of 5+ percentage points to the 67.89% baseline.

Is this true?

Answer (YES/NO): NO